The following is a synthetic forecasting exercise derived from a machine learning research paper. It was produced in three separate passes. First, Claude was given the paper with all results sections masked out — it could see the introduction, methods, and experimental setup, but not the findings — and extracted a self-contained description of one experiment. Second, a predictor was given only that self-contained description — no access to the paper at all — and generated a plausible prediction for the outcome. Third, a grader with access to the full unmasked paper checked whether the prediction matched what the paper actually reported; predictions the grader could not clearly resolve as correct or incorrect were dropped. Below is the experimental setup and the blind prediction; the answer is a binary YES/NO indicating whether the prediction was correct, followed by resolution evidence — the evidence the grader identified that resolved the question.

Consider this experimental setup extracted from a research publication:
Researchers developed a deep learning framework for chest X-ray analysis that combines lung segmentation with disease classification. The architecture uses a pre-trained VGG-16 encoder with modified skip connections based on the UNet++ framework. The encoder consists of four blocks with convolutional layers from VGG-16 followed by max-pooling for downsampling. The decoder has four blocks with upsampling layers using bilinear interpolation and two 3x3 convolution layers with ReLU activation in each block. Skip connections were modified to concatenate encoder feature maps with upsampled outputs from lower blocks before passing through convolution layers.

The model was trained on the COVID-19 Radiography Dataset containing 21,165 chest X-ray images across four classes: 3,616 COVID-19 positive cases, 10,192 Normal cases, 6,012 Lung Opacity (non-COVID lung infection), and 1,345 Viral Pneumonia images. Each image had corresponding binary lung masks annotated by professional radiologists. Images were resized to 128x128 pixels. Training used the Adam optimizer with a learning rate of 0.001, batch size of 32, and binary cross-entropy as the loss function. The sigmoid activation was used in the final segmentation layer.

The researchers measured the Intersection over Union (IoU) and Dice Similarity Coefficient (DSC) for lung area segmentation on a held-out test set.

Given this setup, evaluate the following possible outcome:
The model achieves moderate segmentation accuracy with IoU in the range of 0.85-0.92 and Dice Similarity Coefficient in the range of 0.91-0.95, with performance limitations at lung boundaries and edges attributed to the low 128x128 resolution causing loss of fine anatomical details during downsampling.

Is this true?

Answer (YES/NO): NO